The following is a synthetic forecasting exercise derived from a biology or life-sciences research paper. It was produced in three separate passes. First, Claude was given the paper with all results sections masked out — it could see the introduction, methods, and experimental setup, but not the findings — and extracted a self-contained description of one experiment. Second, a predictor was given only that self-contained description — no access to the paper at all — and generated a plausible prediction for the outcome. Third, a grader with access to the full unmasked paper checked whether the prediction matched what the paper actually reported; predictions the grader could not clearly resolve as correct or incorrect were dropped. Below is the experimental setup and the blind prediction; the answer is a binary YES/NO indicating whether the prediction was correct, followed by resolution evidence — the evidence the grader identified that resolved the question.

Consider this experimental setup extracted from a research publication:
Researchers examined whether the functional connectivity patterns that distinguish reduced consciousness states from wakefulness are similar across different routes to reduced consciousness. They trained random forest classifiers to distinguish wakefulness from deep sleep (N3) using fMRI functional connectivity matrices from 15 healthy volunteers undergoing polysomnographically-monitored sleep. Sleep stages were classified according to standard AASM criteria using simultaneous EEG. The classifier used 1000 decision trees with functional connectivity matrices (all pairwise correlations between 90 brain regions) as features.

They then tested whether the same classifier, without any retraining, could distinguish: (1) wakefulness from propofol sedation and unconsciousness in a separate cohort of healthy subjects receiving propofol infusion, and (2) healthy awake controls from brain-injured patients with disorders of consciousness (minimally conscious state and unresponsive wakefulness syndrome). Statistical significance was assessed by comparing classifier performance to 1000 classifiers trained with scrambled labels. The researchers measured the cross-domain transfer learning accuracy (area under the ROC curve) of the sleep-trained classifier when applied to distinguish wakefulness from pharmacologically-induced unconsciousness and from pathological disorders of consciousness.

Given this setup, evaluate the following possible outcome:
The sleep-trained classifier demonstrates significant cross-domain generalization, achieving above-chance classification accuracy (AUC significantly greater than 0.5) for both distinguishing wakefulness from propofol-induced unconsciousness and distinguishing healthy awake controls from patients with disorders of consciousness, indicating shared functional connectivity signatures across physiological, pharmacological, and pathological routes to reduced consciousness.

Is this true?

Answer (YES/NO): NO